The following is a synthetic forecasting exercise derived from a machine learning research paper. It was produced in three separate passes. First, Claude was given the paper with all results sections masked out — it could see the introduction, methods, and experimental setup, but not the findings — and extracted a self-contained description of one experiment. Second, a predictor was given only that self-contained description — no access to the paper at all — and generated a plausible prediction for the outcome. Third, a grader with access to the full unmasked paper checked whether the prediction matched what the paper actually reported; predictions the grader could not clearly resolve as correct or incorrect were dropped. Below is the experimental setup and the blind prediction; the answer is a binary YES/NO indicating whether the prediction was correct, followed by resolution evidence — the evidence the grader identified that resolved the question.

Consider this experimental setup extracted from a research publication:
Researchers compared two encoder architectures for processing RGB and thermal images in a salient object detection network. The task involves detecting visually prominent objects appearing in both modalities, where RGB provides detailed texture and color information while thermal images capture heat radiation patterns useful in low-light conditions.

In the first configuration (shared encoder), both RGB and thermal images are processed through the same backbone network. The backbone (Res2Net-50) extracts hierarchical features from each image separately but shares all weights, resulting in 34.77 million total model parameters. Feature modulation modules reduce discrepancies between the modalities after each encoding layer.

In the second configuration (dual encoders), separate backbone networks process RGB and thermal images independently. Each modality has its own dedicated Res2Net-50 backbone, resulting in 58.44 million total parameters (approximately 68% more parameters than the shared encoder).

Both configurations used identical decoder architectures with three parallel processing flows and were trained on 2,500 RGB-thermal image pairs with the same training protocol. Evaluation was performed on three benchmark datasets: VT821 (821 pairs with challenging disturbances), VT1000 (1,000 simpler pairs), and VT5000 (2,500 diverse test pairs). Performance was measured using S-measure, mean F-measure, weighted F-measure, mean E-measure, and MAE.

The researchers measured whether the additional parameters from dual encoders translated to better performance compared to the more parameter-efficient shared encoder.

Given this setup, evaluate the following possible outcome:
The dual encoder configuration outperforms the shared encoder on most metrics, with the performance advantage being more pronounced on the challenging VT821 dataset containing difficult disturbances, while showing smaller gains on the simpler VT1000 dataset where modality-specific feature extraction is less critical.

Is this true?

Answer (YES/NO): NO